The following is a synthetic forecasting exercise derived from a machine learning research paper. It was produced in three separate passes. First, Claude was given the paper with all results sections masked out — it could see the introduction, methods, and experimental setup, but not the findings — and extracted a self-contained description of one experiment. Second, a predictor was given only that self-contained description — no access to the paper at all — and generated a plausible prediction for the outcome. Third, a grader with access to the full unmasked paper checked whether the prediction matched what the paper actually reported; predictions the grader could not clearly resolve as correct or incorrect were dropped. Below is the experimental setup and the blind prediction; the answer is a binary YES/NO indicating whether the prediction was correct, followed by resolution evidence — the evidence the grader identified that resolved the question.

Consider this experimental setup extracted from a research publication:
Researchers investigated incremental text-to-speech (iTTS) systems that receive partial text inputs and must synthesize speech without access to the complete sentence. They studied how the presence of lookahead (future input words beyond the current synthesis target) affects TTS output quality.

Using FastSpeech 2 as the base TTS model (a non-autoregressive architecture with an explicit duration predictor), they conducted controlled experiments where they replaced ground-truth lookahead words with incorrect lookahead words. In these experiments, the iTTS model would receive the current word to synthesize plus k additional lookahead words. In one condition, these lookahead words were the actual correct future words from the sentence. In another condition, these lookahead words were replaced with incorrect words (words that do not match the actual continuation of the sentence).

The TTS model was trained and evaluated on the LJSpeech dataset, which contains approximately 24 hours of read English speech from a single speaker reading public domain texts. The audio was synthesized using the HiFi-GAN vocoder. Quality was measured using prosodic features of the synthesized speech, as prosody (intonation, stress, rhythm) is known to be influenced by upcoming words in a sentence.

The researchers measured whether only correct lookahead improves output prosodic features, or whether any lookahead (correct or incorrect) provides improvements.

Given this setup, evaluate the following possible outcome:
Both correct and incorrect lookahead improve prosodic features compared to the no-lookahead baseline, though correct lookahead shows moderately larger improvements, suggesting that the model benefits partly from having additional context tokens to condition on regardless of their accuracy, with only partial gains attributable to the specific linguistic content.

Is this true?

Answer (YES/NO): NO